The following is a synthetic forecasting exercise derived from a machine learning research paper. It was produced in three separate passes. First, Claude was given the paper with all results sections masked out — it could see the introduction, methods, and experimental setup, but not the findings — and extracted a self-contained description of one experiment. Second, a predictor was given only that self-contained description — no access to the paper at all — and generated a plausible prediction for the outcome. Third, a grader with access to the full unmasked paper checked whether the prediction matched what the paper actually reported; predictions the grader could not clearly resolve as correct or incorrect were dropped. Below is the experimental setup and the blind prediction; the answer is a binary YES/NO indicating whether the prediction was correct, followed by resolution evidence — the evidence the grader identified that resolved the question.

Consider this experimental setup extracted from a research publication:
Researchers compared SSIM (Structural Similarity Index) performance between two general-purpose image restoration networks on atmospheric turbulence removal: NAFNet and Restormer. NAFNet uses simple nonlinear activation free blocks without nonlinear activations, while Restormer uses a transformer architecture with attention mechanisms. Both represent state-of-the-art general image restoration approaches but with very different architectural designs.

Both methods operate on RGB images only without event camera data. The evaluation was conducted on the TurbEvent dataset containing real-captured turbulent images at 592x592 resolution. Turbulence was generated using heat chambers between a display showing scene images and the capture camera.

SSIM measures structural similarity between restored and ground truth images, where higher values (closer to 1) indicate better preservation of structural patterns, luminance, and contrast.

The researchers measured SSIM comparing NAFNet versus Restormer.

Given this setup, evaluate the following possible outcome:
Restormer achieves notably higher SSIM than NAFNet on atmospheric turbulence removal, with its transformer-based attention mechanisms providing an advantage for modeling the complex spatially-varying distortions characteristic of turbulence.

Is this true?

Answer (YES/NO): NO